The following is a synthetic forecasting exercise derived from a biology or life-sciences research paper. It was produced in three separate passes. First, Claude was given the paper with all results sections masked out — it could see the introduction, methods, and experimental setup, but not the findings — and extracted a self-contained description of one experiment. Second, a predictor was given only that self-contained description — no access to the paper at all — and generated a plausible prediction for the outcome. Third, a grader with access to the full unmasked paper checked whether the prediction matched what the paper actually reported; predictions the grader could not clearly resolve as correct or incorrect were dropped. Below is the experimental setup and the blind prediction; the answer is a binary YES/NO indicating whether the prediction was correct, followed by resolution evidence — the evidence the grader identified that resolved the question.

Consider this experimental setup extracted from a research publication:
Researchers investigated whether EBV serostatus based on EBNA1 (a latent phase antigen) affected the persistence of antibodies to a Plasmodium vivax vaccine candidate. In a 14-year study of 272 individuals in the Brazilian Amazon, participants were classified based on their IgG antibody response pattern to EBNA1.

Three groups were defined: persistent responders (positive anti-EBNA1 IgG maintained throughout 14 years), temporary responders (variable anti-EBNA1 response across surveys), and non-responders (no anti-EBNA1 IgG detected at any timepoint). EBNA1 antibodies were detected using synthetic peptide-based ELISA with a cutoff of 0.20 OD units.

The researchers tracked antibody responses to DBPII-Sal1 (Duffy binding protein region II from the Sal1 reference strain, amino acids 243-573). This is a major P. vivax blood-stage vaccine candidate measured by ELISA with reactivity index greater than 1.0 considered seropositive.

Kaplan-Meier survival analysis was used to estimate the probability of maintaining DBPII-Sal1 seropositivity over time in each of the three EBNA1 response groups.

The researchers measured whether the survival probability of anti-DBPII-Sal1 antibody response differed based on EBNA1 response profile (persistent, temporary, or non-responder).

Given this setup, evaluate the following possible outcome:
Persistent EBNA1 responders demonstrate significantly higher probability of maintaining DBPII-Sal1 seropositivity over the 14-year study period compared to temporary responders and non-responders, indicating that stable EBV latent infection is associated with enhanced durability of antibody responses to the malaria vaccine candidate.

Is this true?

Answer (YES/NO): NO